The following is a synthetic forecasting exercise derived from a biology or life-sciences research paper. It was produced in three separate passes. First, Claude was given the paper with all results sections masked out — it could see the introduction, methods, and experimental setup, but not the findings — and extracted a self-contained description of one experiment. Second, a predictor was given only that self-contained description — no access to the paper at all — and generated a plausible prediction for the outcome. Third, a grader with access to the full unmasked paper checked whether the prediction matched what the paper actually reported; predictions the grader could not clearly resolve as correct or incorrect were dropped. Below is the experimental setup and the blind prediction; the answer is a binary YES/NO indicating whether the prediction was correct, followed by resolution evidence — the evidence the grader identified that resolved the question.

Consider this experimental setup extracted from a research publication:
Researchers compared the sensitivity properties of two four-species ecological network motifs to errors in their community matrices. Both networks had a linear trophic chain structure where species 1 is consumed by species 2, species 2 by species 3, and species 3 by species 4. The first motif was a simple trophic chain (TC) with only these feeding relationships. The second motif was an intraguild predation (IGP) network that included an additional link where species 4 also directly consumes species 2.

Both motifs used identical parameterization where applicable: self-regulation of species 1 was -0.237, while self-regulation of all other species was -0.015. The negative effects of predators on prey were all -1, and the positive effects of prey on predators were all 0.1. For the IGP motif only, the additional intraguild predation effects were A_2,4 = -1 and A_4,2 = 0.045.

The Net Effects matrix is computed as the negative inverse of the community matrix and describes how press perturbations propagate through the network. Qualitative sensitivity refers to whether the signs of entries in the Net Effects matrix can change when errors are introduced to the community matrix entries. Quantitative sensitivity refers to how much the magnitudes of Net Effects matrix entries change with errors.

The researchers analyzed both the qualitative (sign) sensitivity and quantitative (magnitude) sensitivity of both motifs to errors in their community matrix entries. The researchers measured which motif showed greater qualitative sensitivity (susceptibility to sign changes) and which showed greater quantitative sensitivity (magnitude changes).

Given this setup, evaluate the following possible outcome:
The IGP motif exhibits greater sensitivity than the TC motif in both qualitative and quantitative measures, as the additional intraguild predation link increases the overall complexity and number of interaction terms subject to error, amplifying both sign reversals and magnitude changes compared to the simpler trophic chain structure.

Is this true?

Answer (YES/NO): NO